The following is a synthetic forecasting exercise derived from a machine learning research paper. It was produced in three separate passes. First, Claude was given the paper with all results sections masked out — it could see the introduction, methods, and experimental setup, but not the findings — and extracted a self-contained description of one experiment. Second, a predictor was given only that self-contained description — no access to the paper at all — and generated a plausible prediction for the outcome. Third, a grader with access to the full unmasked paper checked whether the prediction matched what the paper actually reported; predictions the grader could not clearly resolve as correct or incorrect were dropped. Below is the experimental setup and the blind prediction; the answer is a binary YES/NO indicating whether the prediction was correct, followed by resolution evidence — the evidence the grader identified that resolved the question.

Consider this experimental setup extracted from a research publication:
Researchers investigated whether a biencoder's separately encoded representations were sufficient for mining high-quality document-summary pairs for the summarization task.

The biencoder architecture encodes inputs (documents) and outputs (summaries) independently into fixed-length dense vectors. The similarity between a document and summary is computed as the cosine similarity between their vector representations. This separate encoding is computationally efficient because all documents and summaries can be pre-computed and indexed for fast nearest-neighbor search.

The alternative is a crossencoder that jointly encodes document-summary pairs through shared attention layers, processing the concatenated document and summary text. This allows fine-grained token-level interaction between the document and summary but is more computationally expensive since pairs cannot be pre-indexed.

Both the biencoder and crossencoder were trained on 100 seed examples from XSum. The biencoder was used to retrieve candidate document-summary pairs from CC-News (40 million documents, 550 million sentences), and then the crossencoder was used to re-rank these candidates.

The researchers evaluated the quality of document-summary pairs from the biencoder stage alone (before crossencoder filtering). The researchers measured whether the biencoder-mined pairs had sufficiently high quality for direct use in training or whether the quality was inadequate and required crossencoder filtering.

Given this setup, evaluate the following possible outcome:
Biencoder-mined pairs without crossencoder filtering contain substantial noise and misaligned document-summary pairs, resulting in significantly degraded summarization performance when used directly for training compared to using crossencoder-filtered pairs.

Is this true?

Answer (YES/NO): YES